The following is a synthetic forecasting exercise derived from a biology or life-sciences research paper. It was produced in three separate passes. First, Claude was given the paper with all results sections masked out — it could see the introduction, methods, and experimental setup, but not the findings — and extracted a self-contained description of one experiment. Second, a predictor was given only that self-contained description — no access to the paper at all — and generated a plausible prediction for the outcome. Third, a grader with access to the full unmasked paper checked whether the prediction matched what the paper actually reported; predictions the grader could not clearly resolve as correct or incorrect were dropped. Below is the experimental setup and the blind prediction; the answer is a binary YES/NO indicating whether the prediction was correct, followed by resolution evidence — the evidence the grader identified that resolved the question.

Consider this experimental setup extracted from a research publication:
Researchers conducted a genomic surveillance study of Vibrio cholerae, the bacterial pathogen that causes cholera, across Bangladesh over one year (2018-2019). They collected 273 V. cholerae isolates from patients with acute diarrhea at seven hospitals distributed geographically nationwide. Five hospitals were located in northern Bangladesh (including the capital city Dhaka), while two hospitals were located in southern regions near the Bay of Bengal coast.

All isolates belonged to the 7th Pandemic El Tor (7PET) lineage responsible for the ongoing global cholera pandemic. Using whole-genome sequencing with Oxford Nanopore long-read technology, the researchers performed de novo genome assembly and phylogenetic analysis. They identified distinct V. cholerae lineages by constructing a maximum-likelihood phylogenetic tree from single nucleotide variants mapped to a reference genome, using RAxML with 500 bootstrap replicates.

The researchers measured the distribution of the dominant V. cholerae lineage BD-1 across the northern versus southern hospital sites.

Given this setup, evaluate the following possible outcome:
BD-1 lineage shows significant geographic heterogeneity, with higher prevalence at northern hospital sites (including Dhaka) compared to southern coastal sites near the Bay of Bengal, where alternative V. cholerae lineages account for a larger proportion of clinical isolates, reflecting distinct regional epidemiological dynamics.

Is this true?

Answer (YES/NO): YES